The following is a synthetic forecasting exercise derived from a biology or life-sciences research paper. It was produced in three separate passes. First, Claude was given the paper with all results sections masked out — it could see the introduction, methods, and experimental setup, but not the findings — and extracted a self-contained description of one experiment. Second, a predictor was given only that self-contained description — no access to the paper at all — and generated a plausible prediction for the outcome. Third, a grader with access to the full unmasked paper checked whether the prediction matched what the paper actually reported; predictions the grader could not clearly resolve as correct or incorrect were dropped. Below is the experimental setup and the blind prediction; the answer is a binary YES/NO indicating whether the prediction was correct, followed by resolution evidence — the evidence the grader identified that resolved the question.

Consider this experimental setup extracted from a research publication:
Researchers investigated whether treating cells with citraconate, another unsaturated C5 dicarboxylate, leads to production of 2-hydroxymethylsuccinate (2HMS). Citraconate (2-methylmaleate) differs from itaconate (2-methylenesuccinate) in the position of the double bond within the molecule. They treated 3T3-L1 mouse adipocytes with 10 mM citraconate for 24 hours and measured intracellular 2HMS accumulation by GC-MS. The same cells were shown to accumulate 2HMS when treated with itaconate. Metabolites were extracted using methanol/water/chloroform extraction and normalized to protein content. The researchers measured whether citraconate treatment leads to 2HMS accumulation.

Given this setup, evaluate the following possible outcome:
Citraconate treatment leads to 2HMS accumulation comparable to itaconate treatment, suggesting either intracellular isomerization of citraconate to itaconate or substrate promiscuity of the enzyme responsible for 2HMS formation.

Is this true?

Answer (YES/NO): NO